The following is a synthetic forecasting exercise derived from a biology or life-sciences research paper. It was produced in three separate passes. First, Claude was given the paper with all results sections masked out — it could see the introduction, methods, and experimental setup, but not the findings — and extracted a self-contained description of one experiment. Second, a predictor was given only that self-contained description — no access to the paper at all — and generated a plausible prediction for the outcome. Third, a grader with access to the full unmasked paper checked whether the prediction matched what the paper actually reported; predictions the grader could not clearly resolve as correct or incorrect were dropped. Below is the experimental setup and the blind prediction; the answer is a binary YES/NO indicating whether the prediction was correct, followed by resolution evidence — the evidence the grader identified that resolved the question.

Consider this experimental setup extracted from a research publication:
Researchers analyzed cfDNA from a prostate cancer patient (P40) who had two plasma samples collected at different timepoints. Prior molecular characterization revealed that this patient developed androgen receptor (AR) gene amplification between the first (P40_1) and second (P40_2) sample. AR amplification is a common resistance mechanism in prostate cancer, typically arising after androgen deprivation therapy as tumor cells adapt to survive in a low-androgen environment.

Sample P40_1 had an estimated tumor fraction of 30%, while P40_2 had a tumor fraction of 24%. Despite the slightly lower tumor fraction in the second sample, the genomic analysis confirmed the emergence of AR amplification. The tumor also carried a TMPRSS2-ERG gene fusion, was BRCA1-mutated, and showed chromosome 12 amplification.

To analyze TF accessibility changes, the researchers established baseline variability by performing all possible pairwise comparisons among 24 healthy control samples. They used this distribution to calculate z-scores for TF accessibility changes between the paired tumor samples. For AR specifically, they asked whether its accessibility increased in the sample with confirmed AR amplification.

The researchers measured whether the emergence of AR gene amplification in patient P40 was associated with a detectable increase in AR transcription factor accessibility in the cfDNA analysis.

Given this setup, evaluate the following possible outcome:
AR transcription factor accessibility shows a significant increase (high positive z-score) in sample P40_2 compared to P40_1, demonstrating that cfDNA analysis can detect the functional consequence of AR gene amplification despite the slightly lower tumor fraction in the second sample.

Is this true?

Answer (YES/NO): NO